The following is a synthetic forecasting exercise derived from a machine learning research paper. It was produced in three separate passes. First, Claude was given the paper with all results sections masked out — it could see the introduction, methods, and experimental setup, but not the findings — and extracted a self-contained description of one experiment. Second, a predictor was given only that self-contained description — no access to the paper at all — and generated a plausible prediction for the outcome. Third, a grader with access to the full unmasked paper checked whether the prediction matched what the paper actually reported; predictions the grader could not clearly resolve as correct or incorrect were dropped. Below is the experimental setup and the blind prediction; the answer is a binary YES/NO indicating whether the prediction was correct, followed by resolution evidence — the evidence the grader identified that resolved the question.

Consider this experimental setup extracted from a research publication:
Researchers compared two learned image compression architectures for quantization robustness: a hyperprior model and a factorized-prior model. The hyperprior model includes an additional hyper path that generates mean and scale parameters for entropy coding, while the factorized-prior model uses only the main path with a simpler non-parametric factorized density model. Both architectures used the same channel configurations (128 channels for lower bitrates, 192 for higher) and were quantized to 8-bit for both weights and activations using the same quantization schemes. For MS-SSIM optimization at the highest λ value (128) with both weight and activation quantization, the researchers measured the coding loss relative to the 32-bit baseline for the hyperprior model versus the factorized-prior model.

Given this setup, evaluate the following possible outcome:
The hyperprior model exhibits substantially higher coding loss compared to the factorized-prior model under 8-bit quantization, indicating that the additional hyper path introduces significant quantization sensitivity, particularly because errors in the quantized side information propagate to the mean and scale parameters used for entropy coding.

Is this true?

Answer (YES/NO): NO